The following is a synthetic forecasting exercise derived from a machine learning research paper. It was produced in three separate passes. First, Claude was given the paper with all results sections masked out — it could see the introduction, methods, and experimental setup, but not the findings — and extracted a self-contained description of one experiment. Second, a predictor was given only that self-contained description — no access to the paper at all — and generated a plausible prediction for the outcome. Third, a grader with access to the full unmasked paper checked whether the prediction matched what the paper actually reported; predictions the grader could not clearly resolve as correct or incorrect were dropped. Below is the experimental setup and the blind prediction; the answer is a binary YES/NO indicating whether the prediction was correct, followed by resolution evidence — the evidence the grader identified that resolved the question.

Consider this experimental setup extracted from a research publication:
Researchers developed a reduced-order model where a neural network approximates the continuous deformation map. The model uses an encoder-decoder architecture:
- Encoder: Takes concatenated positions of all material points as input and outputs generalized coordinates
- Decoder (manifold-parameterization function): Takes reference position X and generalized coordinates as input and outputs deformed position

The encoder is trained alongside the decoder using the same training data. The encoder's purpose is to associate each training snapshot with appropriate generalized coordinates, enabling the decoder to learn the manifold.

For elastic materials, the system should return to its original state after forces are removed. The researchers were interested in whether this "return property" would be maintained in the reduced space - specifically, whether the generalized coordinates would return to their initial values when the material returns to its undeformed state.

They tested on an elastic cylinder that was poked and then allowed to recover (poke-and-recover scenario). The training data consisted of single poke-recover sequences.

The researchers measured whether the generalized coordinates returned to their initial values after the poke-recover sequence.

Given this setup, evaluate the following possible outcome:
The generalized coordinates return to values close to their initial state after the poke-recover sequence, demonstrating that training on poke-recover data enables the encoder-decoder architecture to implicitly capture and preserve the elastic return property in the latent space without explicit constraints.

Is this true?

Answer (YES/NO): YES